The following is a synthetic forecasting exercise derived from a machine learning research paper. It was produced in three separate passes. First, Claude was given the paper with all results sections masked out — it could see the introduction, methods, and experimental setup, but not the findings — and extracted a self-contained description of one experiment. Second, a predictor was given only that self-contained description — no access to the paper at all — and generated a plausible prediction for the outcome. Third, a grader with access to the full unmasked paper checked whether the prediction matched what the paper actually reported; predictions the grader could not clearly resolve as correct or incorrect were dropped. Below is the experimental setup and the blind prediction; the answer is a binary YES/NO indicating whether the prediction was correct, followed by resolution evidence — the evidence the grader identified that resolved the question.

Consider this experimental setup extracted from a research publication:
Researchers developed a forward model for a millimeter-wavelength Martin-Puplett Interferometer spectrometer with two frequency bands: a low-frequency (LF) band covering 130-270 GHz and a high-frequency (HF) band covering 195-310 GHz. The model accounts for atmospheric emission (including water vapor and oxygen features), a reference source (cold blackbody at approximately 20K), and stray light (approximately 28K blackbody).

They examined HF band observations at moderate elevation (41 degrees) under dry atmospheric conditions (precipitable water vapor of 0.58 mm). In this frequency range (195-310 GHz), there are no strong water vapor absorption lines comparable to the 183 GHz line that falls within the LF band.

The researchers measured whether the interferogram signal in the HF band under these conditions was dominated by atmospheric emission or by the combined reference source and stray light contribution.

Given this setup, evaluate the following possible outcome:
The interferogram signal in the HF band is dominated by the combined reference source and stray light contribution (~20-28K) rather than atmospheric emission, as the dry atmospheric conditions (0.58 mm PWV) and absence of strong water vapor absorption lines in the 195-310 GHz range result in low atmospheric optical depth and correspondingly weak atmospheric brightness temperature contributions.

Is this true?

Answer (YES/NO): YES